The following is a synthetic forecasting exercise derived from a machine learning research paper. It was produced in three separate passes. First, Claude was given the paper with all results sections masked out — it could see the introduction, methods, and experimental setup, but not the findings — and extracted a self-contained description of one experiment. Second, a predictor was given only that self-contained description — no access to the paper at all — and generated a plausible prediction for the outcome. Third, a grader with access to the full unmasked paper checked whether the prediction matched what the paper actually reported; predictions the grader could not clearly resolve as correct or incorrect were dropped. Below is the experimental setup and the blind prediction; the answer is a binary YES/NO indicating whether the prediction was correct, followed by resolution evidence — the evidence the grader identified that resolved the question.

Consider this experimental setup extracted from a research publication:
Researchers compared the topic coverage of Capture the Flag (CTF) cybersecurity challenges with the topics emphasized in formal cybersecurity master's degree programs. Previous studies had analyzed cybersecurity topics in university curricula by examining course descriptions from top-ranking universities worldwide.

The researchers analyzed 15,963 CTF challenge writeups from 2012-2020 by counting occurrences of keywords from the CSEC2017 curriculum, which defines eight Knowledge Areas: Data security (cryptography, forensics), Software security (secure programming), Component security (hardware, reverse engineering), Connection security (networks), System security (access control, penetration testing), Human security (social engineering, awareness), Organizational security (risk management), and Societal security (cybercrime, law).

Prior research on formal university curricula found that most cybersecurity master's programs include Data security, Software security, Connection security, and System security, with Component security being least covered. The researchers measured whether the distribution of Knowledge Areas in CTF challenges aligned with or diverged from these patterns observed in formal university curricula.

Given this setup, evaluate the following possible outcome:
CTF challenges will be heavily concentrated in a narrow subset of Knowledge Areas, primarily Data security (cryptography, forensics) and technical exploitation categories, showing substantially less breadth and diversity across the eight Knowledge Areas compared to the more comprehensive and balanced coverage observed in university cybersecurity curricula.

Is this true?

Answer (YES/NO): NO